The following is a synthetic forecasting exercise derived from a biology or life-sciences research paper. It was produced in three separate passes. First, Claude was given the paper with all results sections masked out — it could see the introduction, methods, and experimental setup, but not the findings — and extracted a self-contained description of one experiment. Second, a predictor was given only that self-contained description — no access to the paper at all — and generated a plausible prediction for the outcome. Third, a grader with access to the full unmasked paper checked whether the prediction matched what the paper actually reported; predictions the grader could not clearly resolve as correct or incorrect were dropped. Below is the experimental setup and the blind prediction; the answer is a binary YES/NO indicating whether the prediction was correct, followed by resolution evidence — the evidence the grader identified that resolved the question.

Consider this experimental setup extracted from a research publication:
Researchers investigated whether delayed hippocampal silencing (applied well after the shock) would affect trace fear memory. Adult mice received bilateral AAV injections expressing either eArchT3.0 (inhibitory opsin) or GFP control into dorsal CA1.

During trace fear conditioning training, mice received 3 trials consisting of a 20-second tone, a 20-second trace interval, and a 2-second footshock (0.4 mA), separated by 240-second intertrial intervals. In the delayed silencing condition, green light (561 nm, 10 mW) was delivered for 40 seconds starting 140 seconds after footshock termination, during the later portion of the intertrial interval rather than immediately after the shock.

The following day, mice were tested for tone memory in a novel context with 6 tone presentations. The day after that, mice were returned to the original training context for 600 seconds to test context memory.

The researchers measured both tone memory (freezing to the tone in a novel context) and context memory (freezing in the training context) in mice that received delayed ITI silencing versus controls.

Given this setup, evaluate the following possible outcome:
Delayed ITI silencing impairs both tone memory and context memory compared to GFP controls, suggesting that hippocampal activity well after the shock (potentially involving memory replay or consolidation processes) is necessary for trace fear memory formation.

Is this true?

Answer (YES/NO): NO